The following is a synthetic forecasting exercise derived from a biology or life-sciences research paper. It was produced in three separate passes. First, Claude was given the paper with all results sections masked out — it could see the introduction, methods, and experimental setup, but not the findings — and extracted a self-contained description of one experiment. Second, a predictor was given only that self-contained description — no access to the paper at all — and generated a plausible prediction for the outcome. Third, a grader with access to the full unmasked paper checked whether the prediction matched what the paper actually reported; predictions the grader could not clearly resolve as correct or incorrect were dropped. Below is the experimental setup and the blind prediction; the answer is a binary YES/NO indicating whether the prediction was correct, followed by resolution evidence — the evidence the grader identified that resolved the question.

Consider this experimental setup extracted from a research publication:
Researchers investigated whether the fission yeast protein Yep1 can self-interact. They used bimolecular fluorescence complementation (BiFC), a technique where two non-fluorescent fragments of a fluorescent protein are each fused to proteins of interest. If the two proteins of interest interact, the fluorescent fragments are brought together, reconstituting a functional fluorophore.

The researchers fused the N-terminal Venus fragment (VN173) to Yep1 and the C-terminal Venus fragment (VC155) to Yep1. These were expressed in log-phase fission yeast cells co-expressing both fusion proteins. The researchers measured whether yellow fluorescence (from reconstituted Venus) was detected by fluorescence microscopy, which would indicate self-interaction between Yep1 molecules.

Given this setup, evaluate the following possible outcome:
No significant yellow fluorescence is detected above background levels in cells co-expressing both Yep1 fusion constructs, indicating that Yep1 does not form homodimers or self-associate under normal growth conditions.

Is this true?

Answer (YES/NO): NO